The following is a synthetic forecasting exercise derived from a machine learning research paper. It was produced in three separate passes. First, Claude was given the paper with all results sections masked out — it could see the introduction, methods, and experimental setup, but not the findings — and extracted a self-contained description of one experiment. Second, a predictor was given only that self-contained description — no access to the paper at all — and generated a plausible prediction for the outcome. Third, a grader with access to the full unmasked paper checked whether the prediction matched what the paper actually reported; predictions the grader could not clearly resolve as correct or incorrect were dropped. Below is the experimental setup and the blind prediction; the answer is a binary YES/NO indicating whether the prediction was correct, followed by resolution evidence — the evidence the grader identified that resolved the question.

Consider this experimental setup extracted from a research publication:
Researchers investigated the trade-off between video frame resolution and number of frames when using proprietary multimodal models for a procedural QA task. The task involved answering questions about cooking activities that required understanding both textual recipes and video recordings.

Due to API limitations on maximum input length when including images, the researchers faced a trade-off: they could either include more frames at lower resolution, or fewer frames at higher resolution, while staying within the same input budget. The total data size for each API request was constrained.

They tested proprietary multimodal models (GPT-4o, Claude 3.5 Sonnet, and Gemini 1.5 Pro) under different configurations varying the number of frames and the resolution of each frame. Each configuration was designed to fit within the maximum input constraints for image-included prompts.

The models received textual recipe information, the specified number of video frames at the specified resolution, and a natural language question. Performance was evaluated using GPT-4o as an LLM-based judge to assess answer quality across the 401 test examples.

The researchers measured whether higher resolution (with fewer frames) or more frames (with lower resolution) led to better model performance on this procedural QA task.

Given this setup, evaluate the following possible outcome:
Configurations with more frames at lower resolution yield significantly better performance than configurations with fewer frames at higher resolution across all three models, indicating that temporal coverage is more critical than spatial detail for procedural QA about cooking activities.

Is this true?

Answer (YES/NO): NO